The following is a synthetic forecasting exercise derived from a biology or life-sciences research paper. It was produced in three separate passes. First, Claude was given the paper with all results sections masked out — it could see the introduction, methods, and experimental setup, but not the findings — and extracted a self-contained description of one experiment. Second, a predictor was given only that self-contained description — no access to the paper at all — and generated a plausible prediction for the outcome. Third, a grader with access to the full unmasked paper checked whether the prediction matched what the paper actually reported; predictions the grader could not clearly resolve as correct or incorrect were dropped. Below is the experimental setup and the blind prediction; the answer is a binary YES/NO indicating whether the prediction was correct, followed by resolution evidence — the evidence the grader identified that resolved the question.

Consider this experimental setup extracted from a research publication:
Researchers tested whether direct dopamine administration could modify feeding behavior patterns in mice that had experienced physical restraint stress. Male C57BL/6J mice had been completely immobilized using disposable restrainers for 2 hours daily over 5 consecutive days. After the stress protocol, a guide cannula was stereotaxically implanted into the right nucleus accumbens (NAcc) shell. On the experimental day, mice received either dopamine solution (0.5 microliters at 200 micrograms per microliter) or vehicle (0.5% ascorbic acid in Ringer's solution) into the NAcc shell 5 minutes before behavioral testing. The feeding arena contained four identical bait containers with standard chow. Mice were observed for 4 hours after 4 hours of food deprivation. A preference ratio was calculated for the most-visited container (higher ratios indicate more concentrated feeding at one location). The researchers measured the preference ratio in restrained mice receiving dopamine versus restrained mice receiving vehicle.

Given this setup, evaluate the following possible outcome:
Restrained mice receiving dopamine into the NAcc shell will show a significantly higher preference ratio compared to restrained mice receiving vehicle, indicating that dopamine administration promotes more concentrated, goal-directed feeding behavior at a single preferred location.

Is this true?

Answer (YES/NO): NO